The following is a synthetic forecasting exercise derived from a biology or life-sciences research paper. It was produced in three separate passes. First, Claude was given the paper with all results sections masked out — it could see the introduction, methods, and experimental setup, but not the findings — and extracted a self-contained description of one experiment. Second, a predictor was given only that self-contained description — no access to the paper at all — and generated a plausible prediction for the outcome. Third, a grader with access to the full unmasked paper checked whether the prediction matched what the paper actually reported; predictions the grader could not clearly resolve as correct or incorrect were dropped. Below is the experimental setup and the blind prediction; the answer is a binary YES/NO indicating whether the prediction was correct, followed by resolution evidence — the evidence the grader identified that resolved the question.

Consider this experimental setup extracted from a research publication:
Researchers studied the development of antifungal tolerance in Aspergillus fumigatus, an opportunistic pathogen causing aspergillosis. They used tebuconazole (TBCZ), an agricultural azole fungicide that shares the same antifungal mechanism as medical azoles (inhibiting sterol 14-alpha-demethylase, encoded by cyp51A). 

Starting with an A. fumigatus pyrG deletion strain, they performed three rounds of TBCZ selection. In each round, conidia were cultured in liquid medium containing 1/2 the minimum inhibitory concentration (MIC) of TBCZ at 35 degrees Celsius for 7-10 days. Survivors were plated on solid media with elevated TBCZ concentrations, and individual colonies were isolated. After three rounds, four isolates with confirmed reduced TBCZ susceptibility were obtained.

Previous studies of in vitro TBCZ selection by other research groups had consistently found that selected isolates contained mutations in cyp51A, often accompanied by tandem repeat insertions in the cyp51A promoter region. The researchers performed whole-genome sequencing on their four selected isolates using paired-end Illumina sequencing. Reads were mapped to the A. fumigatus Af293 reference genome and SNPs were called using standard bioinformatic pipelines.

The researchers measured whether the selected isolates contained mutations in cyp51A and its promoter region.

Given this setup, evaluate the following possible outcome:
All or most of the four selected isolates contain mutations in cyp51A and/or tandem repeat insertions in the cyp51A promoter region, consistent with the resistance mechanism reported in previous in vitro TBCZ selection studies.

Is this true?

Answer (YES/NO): NO